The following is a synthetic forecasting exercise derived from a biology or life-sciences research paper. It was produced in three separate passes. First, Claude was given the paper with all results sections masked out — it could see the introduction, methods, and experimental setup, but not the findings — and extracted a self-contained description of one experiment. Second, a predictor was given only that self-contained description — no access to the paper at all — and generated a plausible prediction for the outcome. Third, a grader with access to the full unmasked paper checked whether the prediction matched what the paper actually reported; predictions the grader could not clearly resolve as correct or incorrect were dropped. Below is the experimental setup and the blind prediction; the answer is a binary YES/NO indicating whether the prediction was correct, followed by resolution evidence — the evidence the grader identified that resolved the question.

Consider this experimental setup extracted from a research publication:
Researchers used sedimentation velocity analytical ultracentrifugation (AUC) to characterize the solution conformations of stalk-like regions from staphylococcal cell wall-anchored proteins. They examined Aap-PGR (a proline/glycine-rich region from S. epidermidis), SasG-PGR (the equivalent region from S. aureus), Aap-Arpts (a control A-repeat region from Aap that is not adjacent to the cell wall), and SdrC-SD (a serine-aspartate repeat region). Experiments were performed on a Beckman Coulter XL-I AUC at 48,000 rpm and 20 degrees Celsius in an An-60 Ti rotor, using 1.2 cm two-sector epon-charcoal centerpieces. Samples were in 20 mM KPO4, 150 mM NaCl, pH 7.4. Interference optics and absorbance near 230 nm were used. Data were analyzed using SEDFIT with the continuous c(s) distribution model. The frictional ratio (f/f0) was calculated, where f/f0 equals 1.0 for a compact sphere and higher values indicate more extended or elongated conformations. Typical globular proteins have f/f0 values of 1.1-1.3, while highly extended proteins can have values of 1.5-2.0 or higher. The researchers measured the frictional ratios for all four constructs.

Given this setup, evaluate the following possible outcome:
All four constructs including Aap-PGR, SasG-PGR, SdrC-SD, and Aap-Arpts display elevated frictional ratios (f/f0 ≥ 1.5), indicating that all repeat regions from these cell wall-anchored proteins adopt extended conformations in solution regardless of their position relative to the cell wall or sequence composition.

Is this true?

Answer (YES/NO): YES